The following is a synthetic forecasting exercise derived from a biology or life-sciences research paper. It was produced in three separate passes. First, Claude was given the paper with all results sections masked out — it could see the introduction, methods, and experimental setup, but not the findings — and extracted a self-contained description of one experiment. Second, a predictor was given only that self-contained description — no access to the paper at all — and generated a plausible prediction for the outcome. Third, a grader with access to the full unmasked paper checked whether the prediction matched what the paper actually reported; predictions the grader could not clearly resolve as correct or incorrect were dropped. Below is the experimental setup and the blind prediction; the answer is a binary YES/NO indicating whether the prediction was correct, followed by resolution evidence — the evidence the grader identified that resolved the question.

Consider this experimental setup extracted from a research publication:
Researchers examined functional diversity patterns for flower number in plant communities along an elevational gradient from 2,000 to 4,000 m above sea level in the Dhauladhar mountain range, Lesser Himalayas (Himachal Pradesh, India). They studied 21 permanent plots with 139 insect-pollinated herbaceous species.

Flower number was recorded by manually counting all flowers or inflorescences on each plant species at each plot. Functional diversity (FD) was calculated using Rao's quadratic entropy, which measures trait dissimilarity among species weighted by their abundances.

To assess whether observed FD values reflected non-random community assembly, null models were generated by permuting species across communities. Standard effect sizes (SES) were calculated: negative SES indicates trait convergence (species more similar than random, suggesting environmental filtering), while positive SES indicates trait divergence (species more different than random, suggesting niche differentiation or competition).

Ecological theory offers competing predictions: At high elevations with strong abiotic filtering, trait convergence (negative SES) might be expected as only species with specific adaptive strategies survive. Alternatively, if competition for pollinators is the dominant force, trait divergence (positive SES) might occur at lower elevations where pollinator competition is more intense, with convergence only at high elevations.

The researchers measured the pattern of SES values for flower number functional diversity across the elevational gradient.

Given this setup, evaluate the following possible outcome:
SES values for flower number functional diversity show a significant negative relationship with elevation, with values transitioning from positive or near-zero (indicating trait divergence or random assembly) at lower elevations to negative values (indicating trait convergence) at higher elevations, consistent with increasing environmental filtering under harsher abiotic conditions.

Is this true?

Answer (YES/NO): NO